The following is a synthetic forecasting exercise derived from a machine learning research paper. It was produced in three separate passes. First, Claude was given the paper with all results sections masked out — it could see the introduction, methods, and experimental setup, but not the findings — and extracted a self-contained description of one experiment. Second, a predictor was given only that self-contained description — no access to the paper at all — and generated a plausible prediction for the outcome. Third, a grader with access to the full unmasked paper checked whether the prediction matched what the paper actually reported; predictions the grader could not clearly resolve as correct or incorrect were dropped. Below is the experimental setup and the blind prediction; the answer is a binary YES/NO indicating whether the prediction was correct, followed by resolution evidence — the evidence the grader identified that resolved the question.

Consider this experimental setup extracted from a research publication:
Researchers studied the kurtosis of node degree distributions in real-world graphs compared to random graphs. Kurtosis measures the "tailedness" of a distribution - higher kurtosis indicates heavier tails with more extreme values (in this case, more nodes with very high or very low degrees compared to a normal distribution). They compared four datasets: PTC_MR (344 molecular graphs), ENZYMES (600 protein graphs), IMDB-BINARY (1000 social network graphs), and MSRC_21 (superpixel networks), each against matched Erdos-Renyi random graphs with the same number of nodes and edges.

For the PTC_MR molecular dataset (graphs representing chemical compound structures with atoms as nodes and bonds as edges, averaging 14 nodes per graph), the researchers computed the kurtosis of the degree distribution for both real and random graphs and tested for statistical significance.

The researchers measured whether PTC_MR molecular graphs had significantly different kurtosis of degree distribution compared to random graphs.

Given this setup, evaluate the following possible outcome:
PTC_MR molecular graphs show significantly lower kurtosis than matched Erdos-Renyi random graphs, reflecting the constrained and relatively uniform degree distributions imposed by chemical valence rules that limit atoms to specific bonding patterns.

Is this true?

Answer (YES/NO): NO